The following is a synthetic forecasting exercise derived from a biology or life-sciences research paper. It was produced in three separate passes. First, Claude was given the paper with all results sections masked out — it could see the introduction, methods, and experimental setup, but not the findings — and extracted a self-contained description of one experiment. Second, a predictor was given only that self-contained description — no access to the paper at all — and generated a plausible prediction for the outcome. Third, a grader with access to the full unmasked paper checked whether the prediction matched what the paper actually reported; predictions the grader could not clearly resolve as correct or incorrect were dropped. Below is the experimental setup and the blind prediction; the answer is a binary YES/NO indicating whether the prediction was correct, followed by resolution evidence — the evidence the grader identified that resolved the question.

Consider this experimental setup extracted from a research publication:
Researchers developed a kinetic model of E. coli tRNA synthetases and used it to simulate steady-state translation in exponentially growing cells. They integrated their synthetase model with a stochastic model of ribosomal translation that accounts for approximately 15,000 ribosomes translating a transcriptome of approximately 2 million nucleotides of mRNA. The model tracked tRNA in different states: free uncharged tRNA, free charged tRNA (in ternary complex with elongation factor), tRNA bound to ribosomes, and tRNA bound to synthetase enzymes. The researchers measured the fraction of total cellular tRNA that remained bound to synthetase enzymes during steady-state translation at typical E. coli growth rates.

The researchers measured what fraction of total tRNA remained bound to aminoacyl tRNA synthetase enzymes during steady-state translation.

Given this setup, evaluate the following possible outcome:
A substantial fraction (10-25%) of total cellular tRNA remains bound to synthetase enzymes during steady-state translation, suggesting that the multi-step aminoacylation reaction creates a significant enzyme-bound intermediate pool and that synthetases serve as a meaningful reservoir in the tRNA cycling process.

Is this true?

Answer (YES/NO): YES